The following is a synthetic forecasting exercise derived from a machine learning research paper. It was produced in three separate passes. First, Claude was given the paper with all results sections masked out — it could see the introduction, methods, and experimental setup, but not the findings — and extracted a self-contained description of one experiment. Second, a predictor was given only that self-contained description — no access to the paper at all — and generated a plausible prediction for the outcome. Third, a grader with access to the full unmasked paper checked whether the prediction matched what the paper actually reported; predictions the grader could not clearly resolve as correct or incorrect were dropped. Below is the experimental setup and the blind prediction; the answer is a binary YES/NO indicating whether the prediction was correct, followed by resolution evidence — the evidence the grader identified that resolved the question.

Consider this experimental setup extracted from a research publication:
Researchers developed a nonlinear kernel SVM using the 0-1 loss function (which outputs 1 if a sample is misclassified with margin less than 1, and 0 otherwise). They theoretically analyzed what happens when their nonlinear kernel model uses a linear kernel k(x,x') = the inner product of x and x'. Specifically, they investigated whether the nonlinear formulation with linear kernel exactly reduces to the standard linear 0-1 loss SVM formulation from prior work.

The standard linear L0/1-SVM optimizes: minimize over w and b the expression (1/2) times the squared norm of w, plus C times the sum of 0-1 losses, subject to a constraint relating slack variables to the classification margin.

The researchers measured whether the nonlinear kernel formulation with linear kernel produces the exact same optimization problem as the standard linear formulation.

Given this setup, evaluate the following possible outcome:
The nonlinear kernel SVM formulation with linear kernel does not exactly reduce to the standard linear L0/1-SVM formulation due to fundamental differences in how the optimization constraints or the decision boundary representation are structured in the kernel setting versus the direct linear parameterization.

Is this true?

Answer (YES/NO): NO